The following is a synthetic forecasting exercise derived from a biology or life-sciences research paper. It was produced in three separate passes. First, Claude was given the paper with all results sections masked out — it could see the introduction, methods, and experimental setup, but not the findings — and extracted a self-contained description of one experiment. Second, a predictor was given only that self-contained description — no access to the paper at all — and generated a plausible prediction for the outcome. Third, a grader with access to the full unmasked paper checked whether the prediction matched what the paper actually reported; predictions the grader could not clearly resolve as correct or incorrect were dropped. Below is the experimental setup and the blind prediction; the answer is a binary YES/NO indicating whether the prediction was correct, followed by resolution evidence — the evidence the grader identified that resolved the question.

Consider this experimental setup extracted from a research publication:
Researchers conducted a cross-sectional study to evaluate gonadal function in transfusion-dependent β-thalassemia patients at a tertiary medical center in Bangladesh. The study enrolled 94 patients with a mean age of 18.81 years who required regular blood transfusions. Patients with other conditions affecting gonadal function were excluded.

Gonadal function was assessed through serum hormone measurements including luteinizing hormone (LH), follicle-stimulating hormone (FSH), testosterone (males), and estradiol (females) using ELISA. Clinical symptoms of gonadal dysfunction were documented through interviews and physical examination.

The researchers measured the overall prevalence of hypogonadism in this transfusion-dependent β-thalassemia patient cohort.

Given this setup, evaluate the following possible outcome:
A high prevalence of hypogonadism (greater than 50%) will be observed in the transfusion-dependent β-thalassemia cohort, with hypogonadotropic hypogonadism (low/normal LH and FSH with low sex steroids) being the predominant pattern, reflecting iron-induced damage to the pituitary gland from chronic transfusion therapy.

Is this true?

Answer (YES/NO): NO